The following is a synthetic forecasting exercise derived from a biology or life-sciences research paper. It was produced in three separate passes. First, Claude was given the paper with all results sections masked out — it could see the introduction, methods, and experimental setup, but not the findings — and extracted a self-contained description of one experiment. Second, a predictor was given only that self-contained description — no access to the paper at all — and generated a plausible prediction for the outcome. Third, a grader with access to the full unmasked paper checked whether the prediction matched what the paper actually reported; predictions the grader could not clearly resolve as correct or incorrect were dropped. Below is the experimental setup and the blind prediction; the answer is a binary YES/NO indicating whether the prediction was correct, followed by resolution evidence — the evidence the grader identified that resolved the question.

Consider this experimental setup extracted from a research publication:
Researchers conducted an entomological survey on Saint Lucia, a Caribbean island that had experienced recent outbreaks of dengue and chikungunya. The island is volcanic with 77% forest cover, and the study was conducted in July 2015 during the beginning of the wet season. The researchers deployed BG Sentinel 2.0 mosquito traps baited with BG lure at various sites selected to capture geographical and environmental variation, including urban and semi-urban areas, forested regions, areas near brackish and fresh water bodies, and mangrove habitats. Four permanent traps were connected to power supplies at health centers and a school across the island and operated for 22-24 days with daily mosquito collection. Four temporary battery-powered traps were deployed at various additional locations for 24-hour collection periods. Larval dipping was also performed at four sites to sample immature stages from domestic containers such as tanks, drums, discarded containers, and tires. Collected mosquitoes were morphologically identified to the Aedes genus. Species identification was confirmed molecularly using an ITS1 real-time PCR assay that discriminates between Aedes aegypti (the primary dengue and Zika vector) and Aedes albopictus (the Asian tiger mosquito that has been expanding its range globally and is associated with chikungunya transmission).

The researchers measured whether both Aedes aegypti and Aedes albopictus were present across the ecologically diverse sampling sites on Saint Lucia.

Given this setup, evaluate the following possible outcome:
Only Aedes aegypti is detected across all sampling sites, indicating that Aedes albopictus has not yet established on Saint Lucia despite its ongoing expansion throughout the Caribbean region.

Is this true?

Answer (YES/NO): YES